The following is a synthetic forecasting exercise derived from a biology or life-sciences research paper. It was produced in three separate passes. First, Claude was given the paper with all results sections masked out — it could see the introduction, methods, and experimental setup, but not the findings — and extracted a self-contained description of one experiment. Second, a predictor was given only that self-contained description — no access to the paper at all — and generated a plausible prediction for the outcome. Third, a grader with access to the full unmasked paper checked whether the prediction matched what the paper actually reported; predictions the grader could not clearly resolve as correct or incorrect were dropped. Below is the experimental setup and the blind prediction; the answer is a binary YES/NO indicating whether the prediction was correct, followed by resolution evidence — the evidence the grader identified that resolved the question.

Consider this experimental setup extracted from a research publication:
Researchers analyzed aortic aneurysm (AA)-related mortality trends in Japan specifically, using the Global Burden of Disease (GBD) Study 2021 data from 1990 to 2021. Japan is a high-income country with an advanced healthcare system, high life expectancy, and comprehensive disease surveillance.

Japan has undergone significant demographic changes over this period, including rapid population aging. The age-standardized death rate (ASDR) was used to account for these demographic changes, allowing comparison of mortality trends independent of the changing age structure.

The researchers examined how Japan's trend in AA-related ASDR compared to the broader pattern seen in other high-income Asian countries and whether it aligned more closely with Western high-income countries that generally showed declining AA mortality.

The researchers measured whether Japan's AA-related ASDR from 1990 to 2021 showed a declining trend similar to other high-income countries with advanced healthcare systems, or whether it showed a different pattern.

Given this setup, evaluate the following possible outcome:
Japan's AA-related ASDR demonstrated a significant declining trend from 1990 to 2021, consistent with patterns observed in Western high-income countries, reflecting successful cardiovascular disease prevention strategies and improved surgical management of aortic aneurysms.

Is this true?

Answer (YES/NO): NO